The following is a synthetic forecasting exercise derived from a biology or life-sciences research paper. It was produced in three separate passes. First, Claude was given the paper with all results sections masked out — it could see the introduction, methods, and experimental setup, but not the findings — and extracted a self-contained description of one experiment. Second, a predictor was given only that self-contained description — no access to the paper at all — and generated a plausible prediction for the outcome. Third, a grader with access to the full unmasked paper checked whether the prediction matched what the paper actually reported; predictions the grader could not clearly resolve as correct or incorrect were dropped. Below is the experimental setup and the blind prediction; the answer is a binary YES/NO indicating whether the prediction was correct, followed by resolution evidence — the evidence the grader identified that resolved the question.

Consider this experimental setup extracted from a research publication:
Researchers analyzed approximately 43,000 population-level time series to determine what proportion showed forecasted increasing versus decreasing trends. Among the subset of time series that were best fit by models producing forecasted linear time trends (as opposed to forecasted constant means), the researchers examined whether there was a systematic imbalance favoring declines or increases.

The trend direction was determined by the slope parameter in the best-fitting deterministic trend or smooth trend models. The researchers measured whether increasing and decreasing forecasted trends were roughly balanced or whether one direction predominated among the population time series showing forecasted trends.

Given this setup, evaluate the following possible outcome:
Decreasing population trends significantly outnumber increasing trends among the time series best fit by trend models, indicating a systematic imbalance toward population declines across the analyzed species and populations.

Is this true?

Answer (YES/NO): NO